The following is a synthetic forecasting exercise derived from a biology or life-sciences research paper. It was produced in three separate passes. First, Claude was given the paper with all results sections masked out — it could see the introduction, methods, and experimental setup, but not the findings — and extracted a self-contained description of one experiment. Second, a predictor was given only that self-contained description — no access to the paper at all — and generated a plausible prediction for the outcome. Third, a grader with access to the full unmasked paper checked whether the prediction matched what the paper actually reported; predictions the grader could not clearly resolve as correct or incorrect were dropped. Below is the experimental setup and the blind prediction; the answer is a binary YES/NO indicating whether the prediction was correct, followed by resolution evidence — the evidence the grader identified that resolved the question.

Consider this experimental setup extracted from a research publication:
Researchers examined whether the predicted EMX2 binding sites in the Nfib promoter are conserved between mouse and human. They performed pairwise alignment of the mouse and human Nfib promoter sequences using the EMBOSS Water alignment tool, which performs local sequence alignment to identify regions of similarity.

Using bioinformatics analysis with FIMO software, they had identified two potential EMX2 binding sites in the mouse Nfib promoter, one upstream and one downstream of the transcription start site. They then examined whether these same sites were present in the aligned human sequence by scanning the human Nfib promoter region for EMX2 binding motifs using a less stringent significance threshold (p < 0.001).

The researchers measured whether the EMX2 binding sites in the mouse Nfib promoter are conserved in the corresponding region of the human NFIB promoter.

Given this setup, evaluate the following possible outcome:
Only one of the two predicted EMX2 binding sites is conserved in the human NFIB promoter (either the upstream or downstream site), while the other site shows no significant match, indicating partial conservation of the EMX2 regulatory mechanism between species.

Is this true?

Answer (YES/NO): NO